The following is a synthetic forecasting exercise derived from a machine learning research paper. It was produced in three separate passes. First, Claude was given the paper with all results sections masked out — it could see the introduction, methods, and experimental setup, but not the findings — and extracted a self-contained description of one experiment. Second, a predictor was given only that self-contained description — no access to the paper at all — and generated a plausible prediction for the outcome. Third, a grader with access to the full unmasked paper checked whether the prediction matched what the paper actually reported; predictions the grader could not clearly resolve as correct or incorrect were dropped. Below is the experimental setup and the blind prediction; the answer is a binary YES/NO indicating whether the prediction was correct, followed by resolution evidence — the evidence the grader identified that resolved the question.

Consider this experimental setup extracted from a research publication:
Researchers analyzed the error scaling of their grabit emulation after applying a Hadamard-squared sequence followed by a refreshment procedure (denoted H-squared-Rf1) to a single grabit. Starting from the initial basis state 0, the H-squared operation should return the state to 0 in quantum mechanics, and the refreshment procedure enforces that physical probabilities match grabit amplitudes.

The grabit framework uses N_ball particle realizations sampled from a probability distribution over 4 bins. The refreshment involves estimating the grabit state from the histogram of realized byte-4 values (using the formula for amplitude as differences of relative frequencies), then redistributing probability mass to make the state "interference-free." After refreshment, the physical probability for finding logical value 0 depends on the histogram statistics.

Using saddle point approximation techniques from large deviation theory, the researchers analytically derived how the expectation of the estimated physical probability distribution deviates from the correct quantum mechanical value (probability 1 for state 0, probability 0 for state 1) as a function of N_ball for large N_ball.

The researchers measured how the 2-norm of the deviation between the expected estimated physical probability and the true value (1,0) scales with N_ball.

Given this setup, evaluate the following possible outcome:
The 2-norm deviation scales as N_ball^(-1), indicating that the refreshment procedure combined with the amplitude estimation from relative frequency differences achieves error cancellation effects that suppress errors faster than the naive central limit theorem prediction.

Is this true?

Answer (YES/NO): NO